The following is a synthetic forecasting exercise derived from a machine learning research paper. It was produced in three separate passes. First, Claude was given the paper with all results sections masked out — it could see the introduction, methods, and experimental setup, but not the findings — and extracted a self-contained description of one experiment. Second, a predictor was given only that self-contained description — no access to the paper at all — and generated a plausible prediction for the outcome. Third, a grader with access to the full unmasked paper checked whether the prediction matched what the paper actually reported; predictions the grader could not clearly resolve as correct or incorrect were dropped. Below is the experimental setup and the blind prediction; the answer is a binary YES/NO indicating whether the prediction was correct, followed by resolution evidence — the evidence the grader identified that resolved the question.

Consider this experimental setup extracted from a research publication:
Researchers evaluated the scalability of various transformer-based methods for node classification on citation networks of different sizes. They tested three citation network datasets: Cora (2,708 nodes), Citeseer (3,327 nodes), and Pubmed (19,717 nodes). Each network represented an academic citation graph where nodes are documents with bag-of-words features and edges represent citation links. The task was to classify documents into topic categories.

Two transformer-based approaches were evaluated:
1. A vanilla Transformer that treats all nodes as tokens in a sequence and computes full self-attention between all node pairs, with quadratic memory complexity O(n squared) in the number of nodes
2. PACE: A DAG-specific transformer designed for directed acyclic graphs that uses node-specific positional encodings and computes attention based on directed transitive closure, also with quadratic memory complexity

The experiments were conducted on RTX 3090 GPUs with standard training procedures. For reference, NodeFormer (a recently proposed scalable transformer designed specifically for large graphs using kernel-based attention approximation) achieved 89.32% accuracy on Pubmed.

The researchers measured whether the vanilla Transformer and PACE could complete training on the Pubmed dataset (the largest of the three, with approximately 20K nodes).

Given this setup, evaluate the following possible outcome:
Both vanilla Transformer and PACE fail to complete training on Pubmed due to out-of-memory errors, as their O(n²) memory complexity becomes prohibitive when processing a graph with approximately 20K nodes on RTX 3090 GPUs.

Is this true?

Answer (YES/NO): YES